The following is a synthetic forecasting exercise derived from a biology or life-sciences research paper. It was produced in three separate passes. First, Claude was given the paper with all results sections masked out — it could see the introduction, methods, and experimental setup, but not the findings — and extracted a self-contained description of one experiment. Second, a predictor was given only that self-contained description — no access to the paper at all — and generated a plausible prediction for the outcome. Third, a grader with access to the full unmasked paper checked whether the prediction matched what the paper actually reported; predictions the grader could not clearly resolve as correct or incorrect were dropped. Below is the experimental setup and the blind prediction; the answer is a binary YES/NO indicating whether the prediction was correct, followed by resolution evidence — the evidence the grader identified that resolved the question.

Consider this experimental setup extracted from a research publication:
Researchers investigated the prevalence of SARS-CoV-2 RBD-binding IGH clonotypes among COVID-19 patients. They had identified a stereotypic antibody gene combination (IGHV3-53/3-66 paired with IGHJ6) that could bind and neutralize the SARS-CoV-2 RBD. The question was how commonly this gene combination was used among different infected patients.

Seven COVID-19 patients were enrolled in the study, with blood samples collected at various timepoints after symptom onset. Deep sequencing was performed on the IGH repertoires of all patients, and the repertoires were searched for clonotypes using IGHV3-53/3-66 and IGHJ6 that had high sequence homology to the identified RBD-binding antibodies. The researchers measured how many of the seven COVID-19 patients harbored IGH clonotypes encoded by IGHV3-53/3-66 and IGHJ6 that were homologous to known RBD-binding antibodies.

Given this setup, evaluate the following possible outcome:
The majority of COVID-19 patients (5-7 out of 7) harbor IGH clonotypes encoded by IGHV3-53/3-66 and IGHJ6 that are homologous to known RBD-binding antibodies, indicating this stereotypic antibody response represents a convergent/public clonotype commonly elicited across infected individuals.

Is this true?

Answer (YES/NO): YES